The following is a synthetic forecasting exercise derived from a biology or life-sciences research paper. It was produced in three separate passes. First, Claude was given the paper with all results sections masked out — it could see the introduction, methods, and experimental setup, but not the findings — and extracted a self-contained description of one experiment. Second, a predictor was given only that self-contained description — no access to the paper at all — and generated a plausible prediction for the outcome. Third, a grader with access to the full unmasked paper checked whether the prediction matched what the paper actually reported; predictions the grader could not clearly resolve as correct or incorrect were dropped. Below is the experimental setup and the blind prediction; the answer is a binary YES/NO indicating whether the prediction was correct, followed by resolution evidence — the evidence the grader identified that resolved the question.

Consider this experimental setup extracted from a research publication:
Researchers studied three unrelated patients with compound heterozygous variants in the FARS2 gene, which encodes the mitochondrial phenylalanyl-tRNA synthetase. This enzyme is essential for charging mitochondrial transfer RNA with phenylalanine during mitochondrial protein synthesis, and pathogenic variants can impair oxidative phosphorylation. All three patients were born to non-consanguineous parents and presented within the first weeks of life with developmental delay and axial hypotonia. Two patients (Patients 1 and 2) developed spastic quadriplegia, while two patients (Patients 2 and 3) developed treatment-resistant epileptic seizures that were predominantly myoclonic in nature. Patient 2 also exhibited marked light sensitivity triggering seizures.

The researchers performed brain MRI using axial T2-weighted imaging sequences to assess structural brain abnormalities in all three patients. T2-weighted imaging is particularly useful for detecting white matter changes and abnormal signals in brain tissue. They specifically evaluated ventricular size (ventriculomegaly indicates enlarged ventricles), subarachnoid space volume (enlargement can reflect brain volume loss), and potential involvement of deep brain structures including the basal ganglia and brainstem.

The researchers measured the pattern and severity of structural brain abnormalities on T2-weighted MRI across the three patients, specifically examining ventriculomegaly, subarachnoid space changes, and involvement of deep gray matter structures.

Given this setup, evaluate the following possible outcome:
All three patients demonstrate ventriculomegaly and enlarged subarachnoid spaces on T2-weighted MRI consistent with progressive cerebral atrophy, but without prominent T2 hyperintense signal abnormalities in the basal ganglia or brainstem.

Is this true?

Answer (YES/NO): NO